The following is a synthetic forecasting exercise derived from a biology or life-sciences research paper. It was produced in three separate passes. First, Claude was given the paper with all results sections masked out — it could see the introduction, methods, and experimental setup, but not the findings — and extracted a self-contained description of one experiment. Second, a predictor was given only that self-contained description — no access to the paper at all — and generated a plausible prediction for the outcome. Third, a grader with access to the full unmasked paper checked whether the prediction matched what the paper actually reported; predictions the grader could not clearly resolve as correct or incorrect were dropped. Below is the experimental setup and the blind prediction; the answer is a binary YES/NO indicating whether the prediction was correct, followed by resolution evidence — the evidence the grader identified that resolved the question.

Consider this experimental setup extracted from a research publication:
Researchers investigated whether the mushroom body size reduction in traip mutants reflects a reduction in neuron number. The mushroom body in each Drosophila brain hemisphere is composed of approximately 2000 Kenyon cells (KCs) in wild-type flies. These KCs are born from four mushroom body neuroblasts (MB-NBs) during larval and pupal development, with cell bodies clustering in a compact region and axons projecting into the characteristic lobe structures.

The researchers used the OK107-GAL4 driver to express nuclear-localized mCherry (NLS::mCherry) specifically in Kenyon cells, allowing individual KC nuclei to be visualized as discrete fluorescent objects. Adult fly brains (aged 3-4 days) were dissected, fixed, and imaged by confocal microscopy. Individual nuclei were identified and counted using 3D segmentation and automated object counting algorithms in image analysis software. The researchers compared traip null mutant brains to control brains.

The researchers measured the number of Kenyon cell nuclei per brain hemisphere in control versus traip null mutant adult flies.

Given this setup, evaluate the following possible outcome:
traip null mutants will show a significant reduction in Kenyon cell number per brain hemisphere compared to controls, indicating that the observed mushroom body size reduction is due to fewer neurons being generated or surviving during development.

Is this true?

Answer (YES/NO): YES